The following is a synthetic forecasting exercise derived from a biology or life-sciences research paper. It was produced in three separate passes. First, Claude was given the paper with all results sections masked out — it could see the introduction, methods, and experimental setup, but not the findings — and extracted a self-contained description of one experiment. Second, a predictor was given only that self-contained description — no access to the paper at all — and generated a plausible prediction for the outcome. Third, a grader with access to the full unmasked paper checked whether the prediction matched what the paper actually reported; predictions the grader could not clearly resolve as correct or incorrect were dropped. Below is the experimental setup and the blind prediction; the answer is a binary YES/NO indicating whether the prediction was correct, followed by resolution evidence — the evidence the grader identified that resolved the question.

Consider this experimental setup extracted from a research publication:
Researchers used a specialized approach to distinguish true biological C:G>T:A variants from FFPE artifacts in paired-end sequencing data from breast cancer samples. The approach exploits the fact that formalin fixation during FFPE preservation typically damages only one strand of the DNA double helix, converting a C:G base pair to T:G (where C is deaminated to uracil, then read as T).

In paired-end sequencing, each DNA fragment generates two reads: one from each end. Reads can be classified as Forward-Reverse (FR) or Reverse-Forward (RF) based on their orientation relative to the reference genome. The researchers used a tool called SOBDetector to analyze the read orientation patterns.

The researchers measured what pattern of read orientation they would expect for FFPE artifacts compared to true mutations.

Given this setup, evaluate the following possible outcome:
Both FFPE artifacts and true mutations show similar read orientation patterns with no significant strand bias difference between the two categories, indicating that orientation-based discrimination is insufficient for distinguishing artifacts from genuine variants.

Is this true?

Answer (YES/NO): NO